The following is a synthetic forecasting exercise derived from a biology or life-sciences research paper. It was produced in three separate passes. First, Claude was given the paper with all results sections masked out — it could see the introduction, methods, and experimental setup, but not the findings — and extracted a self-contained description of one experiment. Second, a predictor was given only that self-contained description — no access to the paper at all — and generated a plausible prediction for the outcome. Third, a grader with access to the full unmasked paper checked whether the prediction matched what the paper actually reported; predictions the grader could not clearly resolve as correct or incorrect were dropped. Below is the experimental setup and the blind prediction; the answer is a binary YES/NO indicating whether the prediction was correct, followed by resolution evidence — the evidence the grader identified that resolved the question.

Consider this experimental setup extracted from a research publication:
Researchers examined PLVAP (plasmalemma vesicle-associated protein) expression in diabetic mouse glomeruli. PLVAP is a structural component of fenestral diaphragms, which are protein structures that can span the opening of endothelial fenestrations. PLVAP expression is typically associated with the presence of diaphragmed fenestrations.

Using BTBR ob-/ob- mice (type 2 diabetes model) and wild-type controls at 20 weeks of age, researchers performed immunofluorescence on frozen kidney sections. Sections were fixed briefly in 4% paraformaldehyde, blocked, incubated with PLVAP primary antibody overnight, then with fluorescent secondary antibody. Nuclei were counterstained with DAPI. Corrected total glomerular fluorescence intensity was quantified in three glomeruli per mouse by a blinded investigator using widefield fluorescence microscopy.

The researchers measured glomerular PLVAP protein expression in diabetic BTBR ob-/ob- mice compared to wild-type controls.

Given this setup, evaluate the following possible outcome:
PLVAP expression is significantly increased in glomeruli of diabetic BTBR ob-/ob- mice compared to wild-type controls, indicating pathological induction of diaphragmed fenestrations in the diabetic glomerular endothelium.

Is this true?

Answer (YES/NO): YES